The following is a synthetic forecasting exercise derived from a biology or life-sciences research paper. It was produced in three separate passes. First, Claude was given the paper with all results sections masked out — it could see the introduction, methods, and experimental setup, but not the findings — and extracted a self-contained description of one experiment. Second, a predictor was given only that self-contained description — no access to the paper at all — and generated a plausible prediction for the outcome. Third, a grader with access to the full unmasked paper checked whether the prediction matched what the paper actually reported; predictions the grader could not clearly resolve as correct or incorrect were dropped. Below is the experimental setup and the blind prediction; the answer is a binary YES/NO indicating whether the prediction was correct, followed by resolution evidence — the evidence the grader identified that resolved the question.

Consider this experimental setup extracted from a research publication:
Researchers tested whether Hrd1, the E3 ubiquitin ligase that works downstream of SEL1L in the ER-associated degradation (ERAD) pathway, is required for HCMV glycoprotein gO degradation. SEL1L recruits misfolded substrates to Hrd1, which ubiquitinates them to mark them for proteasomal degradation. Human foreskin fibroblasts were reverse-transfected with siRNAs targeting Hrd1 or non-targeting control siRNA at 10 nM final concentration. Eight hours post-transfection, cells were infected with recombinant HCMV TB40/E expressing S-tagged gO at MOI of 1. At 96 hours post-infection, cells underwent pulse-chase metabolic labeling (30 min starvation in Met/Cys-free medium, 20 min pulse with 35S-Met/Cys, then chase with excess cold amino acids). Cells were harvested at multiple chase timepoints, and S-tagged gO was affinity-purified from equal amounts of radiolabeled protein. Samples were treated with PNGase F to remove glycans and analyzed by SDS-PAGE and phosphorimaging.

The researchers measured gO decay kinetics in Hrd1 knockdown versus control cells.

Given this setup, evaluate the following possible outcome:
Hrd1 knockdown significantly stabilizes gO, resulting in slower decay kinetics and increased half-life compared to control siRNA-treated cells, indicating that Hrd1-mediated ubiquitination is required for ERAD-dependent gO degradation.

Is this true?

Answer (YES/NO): YES